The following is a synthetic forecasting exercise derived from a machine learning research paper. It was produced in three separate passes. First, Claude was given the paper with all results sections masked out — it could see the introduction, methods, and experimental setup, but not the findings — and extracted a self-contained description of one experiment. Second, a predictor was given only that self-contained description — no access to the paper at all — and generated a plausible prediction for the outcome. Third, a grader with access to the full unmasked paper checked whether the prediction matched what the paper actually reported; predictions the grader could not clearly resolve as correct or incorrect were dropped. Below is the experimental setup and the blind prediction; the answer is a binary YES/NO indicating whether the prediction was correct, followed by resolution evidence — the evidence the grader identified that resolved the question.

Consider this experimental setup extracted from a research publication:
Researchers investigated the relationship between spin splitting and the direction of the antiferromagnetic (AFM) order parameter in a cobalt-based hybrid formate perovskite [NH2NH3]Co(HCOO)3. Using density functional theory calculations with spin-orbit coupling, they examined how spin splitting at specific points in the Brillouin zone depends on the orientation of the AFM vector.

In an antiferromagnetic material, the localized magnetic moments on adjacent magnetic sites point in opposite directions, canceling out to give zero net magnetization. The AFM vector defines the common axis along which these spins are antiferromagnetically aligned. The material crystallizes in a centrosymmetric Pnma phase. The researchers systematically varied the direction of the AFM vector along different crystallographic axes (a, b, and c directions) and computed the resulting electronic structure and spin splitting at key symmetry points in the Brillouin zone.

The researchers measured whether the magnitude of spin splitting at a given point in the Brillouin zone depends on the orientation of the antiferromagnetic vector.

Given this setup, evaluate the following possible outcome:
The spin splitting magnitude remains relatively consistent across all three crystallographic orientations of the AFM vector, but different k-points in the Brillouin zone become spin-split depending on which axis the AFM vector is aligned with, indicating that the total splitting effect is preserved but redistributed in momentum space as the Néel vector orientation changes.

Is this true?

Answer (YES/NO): NO